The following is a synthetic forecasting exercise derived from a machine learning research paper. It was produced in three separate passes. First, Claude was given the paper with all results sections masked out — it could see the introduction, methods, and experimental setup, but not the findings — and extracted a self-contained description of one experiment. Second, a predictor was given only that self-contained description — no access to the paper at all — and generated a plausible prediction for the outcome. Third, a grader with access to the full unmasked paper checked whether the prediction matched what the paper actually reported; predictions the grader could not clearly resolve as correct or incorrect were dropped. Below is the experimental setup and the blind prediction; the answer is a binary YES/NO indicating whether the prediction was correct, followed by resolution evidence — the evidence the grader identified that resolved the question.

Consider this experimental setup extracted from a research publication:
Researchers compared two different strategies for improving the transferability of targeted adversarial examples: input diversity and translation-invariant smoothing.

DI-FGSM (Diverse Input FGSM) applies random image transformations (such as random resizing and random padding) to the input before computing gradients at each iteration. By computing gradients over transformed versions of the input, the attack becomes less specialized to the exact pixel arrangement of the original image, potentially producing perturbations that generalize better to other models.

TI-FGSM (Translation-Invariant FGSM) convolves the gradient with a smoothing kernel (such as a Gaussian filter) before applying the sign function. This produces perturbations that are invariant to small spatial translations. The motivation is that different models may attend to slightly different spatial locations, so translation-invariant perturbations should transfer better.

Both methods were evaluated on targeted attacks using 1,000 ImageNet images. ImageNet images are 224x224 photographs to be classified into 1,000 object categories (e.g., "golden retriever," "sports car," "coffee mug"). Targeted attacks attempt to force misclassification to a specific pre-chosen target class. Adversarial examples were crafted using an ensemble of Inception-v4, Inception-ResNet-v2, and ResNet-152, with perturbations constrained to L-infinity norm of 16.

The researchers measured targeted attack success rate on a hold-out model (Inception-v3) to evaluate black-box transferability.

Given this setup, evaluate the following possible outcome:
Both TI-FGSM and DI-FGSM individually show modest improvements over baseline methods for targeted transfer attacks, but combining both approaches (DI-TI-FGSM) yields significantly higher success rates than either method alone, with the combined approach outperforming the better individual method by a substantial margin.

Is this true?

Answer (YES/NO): NO